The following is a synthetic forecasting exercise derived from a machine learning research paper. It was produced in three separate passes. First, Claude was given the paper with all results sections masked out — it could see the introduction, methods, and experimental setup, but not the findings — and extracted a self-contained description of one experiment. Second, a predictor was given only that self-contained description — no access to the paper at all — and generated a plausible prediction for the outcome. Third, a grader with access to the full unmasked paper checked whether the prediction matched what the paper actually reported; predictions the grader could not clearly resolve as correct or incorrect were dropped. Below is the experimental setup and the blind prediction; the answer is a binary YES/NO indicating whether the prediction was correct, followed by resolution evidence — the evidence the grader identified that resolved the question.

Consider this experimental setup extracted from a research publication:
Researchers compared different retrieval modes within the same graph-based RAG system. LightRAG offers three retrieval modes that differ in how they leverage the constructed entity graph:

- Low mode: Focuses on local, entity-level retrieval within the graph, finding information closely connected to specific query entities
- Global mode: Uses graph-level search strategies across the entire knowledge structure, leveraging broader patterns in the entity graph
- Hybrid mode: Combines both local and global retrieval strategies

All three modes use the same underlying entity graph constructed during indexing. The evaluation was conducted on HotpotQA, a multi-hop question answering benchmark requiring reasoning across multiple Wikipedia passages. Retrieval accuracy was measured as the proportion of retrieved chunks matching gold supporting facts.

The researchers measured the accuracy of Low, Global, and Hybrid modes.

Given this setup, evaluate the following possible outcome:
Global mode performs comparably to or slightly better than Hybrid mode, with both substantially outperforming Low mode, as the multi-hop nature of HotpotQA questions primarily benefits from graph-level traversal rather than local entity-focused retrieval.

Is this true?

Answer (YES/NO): NO